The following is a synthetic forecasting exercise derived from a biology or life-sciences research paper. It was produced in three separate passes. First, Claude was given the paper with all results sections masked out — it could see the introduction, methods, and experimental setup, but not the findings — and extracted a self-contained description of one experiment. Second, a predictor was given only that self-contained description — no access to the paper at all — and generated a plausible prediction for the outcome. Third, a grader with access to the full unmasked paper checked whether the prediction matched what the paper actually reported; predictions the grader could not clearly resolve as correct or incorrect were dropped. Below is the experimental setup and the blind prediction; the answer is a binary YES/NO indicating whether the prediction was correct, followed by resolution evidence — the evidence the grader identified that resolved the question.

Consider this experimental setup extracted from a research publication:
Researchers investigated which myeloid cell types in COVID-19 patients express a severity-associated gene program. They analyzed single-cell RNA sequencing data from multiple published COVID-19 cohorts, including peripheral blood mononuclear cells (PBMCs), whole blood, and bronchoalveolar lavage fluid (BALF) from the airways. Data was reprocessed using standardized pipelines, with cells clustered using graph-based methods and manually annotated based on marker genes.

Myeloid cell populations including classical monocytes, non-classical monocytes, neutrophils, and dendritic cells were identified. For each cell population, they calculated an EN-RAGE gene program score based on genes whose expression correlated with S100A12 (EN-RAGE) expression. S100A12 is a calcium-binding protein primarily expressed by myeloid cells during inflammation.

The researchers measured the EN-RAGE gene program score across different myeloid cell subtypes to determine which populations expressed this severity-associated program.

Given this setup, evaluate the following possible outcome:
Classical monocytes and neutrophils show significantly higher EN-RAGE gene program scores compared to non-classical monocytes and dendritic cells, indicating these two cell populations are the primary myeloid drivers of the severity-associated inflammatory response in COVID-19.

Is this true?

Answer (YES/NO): YES